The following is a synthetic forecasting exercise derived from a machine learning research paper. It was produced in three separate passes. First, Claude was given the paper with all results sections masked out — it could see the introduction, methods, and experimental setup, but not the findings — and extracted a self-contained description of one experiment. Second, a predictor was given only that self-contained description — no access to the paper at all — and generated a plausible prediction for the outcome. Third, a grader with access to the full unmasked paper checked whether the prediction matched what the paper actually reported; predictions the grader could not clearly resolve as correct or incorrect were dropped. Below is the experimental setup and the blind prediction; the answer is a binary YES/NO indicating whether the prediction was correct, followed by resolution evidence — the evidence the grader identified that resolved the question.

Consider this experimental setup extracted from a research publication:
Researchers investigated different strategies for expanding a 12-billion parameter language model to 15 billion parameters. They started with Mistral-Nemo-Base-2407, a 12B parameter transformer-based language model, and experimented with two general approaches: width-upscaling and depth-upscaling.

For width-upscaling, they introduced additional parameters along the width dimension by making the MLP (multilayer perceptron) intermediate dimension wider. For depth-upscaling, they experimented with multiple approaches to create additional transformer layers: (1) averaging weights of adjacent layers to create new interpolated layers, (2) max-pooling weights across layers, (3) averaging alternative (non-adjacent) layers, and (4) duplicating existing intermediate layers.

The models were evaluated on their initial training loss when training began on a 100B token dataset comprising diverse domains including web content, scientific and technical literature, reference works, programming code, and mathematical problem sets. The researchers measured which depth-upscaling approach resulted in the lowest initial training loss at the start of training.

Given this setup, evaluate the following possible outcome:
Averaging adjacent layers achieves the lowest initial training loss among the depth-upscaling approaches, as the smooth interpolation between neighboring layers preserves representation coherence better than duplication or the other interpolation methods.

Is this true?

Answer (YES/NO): NO